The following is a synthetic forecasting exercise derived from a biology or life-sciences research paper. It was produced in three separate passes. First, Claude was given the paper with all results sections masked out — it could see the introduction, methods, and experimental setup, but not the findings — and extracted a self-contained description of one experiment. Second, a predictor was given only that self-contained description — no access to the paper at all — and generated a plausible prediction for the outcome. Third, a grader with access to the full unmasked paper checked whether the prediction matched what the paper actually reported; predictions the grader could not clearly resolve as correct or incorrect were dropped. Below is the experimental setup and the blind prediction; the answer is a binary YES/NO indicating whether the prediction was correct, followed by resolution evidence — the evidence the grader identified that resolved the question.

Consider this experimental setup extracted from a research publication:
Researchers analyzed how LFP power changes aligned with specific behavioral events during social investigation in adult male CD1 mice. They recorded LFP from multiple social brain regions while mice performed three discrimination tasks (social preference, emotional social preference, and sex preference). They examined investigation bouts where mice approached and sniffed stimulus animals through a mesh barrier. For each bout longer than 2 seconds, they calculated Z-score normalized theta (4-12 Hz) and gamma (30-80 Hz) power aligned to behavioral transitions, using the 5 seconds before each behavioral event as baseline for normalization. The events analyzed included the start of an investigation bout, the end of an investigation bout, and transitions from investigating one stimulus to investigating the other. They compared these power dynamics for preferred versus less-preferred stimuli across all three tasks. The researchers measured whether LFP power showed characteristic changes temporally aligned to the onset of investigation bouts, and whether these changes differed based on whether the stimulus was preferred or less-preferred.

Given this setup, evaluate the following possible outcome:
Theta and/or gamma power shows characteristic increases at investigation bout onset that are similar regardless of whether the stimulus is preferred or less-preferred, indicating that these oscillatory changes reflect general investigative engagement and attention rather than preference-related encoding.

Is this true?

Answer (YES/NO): NO